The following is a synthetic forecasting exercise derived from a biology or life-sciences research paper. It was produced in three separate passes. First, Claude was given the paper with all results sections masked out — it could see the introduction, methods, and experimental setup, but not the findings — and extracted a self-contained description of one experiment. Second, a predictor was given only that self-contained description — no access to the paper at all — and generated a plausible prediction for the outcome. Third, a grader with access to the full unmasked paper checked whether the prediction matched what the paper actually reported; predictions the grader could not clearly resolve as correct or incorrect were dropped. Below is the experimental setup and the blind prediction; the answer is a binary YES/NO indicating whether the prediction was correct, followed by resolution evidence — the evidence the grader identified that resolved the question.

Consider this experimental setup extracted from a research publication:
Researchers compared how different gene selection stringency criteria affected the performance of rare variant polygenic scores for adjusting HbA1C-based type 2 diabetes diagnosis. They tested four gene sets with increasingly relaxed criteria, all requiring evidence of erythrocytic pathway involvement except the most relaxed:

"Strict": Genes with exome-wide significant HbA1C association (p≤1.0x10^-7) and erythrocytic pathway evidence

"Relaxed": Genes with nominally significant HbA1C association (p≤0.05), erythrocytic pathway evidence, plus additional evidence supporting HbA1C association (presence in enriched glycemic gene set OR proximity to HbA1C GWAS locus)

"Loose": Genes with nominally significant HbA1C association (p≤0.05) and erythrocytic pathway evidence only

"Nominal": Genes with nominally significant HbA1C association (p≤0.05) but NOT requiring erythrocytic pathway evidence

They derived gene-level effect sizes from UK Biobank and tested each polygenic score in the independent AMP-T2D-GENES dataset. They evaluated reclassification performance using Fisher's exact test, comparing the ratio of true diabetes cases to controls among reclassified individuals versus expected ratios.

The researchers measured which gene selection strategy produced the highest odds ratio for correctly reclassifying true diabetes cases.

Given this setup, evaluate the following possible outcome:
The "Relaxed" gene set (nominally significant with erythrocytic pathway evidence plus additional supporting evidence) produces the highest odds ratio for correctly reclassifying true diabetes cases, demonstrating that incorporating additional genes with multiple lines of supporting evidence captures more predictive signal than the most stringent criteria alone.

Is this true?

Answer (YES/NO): NO